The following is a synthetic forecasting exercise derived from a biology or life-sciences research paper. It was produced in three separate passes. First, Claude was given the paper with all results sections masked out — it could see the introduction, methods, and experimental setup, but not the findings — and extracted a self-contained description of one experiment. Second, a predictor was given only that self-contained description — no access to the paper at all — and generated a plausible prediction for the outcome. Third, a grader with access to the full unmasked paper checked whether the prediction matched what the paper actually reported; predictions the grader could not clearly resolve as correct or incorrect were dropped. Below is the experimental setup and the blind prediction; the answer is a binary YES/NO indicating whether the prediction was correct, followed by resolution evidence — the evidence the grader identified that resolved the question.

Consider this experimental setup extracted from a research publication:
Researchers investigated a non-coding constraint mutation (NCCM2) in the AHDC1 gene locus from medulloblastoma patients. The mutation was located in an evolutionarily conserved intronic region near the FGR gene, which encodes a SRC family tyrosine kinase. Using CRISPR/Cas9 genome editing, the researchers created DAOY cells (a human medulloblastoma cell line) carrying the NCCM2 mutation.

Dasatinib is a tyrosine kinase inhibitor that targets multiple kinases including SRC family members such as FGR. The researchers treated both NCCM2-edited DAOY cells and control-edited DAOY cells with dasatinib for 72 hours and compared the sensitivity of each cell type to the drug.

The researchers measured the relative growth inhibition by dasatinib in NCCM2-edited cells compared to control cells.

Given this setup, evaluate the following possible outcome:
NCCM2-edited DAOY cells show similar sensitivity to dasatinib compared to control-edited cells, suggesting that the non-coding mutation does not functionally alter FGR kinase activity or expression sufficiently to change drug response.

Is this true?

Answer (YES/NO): NO